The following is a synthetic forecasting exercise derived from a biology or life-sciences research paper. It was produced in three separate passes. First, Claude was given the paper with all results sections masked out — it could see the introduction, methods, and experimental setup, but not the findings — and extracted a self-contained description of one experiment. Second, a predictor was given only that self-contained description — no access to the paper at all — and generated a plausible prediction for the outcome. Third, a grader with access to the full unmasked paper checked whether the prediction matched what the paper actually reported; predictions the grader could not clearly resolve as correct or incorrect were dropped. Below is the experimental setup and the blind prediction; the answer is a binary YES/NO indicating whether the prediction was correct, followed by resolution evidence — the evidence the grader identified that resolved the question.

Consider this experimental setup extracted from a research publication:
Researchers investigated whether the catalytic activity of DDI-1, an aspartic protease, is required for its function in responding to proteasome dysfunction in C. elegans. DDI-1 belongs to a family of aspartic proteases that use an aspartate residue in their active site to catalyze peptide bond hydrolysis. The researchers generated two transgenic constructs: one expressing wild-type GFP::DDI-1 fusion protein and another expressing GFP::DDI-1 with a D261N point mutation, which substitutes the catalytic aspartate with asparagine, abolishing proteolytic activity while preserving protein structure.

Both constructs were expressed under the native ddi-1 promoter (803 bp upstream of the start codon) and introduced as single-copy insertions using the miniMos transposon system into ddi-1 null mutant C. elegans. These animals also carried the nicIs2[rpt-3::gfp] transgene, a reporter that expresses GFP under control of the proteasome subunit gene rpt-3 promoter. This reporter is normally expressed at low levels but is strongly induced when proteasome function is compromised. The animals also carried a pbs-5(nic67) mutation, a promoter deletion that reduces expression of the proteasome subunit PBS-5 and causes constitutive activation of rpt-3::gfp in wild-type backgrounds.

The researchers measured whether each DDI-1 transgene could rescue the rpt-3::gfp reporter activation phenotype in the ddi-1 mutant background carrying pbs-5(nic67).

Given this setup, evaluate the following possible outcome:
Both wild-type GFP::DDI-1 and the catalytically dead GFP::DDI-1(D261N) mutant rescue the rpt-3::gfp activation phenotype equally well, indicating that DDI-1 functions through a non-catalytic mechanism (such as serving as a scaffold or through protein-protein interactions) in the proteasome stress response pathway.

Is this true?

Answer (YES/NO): NO